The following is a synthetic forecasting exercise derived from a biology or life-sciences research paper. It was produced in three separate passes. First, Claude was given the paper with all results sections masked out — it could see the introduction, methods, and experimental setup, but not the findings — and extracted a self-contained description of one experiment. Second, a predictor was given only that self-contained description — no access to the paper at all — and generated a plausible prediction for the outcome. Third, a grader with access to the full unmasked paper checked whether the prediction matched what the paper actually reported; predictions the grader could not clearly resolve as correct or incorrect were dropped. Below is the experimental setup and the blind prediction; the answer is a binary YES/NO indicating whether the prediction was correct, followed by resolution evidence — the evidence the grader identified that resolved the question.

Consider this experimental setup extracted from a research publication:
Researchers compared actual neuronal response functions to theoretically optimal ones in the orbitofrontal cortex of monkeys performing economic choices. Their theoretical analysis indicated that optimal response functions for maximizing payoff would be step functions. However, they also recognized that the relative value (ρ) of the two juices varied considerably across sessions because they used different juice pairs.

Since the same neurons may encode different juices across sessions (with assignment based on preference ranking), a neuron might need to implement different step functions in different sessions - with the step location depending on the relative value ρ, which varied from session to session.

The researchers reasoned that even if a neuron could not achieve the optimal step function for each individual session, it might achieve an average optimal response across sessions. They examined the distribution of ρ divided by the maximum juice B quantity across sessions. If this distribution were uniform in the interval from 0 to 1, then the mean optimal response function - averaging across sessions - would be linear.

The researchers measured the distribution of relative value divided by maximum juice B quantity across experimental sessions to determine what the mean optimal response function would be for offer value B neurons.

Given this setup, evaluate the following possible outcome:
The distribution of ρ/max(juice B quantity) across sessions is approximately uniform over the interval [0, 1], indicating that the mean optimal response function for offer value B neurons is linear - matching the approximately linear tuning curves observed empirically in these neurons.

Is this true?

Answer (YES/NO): NO